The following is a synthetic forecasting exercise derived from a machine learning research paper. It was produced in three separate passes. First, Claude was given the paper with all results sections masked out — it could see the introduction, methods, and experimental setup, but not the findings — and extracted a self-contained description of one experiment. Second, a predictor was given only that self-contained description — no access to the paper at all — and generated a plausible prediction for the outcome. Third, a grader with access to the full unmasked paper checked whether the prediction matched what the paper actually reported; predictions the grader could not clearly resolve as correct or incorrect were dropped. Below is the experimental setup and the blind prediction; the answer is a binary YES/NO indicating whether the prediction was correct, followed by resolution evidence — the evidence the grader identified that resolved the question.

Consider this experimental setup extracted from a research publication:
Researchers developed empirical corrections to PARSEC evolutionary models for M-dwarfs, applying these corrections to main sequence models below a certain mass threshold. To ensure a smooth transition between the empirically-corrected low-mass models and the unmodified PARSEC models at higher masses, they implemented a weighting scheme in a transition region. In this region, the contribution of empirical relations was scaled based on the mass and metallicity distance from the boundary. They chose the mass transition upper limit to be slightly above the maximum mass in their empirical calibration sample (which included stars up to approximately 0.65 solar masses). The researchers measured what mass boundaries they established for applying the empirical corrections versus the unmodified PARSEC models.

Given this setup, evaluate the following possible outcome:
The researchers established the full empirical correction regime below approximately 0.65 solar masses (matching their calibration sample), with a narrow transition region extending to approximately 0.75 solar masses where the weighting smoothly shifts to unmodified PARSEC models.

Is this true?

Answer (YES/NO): NO